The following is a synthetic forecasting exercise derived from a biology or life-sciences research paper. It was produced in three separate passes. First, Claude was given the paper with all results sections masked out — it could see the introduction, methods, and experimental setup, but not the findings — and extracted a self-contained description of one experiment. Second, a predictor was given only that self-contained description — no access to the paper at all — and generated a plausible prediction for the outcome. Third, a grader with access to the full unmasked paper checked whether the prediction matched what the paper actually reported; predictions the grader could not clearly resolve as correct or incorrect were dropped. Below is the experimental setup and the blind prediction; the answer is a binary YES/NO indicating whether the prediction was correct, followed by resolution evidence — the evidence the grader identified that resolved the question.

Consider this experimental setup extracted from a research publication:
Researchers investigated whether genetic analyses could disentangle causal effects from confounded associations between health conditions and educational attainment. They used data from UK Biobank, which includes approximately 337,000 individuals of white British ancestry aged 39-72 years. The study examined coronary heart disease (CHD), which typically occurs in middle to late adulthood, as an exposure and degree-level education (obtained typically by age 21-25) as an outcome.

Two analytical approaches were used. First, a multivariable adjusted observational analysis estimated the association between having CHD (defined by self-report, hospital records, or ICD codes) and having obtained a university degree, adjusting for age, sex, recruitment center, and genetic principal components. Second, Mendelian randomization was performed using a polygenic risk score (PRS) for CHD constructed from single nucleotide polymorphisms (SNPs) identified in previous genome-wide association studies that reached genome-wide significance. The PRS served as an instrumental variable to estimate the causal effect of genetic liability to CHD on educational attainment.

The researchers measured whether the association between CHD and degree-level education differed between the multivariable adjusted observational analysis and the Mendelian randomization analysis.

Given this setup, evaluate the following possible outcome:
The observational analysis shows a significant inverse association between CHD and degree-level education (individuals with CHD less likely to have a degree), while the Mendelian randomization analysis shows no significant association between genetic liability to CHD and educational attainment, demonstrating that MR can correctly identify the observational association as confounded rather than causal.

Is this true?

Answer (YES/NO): YES